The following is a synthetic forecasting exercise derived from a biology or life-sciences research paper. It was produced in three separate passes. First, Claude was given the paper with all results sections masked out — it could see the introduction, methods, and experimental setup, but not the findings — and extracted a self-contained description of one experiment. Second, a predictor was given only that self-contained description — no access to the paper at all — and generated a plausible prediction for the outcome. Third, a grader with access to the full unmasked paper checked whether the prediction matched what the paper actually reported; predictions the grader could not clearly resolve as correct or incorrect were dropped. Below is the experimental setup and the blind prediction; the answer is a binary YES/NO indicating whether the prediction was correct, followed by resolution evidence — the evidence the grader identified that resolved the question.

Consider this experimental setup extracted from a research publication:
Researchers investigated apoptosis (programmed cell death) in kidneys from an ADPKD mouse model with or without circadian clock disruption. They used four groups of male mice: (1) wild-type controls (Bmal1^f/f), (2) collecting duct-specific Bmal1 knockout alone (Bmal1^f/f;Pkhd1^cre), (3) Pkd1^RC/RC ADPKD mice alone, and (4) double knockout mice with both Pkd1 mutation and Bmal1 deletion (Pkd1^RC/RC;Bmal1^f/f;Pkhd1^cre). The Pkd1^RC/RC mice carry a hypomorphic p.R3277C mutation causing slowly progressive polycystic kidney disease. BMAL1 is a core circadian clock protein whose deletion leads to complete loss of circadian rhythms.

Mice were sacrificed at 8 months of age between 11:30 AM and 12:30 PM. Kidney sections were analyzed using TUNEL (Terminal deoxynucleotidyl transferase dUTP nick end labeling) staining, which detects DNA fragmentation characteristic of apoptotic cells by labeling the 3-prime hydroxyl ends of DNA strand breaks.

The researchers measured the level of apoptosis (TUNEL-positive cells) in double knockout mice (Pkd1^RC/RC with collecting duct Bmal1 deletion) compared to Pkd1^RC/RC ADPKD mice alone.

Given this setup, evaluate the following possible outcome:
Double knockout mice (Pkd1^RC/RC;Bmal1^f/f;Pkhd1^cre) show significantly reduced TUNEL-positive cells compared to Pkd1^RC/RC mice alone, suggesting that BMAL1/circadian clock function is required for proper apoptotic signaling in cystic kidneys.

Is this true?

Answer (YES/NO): NO